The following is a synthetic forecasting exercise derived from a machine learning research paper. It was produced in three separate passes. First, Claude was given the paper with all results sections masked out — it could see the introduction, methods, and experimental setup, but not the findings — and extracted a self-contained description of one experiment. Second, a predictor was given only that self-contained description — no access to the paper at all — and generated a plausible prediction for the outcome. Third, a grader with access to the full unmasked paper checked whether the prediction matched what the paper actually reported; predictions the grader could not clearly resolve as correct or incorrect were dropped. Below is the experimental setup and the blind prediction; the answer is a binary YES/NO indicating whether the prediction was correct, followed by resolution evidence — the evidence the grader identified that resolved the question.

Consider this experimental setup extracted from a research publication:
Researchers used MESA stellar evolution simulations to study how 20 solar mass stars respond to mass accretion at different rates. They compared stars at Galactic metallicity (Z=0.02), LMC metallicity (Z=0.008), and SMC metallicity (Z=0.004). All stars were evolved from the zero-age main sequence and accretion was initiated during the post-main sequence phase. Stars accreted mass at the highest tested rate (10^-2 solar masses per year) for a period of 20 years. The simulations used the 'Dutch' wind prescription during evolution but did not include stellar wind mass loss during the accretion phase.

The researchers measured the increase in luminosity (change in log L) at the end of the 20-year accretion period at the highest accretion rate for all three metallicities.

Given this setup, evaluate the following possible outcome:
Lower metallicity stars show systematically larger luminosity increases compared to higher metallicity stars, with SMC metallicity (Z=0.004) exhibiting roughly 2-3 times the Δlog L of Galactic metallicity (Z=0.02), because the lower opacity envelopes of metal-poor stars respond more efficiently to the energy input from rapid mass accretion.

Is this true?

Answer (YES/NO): NO